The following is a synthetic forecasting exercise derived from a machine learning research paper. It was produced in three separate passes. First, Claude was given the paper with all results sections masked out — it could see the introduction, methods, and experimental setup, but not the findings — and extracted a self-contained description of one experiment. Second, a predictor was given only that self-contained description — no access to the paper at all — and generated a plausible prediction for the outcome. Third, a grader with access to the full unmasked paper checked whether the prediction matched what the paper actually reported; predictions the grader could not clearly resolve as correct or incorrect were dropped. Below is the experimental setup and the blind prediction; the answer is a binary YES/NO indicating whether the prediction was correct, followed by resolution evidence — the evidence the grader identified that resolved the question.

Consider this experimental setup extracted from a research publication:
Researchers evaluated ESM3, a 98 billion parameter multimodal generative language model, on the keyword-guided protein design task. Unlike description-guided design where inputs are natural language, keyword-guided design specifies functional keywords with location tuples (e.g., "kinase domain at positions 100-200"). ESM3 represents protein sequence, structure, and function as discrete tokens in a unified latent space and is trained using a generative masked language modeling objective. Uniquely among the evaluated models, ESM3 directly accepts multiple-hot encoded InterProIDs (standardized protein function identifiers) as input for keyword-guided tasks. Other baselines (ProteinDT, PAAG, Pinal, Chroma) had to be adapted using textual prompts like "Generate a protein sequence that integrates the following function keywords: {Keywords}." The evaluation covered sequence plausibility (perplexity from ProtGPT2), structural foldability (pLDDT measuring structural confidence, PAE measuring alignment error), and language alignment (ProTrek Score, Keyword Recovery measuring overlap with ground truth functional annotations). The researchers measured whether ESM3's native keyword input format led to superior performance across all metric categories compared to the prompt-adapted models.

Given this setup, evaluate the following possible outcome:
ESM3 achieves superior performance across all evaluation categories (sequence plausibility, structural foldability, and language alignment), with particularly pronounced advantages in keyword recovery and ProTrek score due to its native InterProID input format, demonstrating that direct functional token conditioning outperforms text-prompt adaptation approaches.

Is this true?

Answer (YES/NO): NO